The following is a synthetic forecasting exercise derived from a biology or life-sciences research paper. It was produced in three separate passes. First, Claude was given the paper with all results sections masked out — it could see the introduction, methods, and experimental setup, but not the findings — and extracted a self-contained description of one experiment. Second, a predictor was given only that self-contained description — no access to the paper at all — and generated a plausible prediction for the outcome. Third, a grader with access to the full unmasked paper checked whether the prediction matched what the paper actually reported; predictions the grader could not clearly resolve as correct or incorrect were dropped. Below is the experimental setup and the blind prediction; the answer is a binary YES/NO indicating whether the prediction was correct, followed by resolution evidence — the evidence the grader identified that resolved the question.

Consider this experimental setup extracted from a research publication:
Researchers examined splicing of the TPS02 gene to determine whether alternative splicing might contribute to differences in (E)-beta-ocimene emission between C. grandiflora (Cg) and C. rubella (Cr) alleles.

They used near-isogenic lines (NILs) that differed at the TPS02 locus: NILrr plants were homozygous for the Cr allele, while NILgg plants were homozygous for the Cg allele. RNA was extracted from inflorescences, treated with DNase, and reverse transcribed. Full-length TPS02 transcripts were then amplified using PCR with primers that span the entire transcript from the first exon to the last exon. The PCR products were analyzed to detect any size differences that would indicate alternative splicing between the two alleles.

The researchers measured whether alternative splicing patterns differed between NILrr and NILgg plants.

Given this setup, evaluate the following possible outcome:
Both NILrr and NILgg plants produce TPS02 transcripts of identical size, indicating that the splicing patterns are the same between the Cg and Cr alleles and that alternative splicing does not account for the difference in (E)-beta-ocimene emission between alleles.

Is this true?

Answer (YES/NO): YES